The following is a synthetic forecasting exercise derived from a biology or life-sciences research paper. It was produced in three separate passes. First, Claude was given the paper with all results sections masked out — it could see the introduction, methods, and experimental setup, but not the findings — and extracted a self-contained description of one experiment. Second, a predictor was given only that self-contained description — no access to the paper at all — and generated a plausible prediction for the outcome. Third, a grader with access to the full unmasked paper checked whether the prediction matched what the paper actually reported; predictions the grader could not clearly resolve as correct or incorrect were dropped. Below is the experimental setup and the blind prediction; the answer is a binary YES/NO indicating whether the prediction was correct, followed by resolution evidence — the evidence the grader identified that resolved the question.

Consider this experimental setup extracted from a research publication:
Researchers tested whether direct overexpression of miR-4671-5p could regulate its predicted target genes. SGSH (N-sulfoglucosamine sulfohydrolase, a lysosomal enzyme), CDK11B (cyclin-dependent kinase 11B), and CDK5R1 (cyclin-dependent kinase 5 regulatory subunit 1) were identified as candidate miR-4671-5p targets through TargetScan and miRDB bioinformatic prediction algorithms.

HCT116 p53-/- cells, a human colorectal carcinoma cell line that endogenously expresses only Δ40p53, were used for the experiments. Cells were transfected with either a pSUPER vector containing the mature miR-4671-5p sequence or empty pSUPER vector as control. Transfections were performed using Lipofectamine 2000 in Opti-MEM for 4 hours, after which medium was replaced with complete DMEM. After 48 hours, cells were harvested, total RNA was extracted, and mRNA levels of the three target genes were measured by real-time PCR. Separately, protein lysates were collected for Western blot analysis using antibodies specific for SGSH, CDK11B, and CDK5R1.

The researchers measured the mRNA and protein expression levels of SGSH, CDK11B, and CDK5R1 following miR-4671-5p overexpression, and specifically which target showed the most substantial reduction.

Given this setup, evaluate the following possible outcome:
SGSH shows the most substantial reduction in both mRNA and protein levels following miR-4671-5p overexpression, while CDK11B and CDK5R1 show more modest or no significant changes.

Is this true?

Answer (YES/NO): YES